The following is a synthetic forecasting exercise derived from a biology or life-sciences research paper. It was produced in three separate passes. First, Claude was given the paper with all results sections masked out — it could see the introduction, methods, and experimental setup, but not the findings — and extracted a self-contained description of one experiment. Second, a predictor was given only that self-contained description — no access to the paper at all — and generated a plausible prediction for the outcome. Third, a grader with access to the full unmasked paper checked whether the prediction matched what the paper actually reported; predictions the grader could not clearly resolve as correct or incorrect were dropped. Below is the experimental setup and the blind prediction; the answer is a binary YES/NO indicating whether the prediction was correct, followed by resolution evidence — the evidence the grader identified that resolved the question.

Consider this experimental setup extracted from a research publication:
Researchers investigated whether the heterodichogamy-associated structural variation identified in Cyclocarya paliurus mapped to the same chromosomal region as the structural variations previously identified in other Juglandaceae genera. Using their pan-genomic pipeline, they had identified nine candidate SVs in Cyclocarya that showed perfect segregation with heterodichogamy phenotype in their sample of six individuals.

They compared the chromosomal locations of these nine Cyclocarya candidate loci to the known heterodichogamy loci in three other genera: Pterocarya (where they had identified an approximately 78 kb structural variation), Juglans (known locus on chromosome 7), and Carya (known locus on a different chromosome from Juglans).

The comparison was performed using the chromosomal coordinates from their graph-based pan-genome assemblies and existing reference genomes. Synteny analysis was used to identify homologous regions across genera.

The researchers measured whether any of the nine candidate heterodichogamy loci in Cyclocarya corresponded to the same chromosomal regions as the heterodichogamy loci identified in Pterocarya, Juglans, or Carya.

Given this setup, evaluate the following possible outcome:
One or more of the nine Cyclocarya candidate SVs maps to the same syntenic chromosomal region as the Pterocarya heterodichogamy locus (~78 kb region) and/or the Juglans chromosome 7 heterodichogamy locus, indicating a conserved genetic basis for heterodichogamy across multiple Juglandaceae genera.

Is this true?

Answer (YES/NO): NO